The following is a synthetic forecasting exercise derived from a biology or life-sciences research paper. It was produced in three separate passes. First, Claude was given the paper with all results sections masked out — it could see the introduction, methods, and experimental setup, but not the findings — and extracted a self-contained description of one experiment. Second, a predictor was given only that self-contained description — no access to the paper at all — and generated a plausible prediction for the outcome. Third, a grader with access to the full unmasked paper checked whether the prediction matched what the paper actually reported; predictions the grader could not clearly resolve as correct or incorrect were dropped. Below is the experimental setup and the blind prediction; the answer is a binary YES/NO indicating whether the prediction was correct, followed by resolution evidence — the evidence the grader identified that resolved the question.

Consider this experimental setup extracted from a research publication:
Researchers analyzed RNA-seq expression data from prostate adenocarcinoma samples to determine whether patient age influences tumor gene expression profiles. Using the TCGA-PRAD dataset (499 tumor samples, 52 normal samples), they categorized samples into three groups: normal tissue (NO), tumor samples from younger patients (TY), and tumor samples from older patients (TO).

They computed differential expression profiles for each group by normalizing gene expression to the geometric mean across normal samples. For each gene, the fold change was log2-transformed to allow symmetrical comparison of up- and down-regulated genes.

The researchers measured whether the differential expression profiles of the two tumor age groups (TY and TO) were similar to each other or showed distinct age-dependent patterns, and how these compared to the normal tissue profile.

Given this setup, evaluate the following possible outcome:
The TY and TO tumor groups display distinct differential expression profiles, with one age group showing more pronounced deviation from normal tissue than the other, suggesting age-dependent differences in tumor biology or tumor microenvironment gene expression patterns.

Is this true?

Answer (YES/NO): NO